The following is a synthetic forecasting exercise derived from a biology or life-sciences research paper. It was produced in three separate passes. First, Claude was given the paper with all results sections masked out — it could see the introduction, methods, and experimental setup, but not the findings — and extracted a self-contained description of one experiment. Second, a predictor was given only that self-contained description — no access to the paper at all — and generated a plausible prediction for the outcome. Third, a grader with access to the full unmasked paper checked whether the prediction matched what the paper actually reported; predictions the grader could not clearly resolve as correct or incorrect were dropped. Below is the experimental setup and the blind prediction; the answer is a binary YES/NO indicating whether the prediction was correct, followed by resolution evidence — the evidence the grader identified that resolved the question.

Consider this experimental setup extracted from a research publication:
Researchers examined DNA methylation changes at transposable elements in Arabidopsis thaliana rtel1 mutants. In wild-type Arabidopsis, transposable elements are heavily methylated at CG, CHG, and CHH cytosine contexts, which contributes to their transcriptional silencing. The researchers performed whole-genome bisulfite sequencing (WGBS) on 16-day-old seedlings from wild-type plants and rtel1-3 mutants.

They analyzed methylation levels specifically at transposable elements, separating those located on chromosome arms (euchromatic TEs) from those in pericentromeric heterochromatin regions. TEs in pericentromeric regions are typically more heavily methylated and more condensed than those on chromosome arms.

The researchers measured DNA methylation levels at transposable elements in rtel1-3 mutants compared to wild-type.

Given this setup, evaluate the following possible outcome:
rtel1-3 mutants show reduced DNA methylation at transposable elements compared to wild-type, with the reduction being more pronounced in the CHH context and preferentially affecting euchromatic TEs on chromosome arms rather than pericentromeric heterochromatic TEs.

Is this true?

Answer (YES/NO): NO